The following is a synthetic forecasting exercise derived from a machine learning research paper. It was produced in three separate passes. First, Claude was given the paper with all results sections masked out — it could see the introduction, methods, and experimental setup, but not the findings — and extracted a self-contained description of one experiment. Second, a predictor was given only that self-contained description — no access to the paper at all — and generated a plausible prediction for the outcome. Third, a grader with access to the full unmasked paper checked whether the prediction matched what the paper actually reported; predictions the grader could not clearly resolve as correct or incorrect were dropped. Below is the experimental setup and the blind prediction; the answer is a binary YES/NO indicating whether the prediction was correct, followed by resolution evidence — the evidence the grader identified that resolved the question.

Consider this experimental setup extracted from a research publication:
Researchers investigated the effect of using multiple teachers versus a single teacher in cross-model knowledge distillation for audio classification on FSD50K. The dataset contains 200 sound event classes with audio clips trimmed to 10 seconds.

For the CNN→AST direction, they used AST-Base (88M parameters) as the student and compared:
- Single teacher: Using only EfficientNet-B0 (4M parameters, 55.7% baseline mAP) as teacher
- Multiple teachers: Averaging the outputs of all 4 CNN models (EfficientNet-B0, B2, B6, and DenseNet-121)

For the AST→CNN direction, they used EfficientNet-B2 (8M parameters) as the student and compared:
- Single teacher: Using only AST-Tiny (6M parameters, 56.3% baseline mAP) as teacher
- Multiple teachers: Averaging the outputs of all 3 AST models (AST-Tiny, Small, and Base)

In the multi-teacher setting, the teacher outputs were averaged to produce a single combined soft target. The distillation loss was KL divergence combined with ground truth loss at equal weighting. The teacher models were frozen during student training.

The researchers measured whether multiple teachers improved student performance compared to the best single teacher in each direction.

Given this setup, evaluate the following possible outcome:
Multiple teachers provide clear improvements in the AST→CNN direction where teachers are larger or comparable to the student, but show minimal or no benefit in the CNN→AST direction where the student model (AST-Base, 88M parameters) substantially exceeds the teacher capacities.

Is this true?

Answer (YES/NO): NO